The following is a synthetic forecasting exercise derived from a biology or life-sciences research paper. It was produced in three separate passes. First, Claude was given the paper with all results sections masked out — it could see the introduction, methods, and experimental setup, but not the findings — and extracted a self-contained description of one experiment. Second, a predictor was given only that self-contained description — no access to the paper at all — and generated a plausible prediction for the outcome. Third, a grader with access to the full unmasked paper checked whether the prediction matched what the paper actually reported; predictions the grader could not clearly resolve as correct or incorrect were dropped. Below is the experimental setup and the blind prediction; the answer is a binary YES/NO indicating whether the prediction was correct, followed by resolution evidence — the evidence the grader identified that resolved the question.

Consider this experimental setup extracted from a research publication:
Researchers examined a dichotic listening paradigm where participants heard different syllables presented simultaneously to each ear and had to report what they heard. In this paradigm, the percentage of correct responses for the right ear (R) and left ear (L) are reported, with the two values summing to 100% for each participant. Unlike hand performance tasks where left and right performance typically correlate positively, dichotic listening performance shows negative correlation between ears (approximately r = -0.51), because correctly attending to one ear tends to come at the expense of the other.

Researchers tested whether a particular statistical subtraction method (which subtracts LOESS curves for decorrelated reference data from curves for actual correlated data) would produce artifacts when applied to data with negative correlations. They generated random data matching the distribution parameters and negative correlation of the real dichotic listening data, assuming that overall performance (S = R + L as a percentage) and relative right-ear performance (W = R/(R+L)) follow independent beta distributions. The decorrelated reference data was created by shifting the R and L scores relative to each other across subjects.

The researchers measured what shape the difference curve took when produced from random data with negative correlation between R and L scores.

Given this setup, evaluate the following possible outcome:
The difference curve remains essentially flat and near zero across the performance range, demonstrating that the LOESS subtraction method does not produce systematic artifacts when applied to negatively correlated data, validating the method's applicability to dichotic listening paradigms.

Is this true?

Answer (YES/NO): NO